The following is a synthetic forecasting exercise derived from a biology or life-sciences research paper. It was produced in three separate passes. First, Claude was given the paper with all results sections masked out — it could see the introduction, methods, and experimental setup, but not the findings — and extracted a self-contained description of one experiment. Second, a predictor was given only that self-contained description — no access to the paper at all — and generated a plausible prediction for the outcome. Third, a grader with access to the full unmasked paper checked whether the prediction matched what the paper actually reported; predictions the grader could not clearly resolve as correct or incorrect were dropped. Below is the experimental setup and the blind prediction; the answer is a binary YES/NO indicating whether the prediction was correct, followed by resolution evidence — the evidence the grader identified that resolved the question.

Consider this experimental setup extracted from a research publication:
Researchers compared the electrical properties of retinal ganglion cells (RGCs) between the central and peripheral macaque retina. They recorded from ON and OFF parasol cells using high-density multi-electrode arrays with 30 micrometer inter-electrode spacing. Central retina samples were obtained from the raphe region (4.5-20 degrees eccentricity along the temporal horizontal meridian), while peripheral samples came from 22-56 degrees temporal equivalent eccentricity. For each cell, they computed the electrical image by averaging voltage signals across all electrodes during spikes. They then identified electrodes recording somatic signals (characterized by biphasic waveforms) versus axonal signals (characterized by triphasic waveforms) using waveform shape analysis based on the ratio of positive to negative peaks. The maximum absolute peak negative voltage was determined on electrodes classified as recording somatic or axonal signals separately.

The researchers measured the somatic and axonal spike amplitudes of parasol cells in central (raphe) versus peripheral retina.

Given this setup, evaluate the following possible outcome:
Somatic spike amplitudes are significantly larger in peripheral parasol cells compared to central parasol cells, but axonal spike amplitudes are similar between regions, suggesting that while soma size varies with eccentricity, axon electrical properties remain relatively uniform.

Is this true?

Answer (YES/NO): NO